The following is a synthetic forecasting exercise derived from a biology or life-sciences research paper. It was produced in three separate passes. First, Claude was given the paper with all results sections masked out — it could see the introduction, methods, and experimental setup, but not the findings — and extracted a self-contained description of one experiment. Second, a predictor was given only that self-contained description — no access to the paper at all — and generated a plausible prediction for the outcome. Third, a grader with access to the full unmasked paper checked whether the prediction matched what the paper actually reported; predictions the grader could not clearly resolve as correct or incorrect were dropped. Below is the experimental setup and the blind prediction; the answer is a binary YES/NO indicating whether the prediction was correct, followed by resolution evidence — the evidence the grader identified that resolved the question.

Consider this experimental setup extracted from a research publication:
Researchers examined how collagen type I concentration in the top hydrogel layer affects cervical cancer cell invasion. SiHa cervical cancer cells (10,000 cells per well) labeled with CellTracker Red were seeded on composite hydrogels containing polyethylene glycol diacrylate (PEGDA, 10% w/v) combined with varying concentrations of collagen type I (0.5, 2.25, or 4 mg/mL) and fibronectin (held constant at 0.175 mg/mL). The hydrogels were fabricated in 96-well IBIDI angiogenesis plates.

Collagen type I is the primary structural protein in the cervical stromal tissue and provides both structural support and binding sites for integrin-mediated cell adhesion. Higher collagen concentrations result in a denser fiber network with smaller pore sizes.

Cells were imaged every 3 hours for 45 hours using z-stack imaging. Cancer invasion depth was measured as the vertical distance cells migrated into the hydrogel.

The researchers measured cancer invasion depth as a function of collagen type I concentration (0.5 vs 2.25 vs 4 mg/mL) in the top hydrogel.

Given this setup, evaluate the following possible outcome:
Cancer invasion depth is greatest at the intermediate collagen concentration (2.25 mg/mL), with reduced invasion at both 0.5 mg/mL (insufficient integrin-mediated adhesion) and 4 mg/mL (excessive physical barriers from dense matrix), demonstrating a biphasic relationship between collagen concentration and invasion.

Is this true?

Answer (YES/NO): NO